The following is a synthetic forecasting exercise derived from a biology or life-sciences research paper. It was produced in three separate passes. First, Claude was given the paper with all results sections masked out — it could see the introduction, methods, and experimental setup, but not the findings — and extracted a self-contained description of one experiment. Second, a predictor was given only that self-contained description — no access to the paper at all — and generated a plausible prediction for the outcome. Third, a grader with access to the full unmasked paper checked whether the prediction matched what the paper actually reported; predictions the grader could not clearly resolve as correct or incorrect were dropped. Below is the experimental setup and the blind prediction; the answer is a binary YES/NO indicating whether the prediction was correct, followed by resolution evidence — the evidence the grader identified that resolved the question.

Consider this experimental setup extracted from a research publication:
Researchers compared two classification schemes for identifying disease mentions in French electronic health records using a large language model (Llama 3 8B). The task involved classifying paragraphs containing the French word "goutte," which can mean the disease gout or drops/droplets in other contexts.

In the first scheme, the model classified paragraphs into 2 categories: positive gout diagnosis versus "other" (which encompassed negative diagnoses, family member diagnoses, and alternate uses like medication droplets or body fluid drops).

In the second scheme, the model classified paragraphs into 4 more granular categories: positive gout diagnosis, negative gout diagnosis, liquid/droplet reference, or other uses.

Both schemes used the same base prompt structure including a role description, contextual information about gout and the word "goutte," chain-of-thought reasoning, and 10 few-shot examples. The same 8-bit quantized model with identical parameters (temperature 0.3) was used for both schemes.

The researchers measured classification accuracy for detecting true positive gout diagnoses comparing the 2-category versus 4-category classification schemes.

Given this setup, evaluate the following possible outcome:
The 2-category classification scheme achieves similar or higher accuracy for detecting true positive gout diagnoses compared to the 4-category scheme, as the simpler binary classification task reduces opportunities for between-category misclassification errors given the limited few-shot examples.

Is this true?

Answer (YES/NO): YES